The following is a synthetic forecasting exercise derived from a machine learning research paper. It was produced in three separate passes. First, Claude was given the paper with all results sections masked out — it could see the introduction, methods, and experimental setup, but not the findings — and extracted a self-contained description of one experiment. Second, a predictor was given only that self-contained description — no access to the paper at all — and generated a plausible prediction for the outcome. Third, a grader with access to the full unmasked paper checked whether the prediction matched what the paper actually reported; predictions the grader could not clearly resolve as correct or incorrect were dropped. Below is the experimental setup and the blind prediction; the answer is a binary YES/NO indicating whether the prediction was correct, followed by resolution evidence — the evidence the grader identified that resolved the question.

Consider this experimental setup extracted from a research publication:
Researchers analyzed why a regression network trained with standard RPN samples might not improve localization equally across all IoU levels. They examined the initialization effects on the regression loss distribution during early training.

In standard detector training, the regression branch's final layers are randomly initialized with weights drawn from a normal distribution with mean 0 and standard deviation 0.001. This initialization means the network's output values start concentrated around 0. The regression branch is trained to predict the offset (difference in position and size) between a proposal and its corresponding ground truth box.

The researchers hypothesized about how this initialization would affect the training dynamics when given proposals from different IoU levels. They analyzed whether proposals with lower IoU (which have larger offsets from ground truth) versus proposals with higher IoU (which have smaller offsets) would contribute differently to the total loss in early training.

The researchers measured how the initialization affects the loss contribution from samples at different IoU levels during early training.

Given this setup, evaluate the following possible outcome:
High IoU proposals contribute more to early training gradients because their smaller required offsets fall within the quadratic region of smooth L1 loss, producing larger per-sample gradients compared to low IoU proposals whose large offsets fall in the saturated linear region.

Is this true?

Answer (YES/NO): NO